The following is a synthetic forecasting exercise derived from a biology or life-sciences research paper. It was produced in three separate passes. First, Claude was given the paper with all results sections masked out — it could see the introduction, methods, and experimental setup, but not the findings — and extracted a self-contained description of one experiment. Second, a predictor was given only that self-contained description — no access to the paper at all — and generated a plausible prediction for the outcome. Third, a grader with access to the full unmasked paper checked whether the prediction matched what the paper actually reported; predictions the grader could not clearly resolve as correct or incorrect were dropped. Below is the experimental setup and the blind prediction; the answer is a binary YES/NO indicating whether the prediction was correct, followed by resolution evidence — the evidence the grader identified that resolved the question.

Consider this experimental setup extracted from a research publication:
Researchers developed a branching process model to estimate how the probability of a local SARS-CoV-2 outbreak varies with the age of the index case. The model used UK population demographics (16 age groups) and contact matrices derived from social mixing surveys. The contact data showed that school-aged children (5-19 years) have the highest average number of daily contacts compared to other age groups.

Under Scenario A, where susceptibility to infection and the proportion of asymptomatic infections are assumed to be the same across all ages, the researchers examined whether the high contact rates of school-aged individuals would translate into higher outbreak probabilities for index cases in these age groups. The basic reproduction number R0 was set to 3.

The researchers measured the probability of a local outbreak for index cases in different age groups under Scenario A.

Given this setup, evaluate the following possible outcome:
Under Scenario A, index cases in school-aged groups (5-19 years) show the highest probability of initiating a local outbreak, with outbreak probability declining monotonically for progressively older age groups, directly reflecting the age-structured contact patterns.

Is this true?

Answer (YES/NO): NO